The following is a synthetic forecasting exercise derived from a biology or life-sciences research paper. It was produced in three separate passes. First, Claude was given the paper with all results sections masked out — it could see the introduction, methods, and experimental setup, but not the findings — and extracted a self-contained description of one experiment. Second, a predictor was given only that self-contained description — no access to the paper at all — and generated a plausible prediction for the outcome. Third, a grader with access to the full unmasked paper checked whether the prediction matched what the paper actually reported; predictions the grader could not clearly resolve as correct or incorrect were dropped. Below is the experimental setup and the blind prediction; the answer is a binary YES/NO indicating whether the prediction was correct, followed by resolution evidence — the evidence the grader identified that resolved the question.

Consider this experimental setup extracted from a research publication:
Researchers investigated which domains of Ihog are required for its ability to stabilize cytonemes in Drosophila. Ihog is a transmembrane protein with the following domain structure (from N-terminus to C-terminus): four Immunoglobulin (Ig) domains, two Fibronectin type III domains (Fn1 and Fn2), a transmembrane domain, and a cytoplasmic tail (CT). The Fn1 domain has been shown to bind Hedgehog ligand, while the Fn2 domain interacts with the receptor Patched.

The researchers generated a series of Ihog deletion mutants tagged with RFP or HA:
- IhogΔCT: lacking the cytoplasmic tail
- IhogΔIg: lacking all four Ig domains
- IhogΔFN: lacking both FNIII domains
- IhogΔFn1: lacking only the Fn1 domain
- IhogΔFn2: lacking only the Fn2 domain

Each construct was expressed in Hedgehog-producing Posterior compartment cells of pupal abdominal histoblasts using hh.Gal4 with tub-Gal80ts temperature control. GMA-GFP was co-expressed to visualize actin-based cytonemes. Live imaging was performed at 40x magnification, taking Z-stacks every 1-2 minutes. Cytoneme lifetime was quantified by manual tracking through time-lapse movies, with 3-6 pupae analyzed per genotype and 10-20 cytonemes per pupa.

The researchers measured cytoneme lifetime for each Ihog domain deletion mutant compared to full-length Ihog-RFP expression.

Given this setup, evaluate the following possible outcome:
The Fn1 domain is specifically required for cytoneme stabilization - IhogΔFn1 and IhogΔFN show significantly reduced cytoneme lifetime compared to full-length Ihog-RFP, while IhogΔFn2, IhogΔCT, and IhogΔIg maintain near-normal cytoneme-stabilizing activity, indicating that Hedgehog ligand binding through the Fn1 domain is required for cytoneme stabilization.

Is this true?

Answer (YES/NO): NO